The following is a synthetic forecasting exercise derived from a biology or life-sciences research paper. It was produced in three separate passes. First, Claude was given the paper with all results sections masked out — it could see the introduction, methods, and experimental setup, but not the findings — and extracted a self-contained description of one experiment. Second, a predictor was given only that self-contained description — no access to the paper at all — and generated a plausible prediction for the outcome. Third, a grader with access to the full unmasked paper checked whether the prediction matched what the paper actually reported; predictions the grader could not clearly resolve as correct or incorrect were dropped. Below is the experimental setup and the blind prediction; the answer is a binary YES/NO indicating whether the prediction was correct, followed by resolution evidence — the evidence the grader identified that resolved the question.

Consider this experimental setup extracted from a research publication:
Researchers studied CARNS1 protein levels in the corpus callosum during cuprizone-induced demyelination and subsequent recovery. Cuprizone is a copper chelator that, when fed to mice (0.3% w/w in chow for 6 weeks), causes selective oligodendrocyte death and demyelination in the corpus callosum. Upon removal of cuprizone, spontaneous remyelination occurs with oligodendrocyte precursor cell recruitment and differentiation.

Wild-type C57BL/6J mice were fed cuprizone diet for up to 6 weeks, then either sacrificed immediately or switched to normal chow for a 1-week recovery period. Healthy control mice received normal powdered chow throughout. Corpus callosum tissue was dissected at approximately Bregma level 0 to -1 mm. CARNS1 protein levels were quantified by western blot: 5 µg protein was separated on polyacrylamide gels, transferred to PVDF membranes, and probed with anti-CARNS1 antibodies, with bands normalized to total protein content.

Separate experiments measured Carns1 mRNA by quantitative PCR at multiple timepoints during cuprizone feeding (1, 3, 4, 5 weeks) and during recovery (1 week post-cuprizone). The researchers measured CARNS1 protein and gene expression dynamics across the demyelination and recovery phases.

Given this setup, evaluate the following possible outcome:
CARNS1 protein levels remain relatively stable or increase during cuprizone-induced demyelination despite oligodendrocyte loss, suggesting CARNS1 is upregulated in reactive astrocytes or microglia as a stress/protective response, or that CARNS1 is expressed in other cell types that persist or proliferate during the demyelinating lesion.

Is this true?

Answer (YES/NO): NO